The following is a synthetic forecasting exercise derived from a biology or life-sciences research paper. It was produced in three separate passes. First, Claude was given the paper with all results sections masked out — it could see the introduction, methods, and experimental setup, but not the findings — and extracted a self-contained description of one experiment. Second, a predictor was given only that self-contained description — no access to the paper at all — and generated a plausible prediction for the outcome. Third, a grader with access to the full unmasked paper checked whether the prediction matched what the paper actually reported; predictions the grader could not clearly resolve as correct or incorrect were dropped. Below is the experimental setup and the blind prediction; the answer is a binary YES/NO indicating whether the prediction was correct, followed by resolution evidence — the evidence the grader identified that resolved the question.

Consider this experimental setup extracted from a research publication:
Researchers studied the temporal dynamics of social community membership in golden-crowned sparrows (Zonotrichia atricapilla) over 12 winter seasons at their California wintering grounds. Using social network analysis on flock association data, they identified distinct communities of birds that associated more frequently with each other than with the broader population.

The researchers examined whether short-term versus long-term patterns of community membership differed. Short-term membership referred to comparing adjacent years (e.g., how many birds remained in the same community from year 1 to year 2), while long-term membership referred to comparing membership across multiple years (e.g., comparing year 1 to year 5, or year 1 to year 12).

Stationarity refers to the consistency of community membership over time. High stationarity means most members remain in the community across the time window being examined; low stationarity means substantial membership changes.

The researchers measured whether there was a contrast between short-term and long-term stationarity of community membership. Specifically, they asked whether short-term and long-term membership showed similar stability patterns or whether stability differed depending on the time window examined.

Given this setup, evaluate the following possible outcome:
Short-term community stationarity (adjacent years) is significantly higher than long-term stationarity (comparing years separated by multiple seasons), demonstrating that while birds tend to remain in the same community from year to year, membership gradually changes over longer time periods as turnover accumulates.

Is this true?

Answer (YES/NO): YES